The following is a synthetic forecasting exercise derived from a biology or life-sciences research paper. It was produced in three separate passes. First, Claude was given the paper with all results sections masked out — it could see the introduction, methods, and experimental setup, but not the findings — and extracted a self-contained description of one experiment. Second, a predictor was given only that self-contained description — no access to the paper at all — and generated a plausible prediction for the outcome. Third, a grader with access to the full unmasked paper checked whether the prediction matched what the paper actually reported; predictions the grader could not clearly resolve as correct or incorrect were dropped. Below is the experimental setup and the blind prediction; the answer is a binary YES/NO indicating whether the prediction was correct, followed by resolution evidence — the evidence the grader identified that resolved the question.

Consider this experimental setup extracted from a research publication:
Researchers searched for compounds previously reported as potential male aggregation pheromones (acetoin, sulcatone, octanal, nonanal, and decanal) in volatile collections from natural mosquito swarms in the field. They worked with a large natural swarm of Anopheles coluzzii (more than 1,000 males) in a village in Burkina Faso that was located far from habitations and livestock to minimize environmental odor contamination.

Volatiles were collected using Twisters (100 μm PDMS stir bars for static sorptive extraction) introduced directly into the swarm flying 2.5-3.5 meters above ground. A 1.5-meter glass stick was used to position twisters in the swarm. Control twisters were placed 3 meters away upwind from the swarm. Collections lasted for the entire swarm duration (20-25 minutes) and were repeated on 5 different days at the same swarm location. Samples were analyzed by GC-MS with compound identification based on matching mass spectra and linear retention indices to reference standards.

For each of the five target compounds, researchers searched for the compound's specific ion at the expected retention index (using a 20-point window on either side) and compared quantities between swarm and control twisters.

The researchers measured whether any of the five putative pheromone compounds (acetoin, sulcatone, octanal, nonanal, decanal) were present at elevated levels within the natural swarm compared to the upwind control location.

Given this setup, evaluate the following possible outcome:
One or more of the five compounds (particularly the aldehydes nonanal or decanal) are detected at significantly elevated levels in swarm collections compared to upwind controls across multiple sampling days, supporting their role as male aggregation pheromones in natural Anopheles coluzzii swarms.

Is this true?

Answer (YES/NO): NO